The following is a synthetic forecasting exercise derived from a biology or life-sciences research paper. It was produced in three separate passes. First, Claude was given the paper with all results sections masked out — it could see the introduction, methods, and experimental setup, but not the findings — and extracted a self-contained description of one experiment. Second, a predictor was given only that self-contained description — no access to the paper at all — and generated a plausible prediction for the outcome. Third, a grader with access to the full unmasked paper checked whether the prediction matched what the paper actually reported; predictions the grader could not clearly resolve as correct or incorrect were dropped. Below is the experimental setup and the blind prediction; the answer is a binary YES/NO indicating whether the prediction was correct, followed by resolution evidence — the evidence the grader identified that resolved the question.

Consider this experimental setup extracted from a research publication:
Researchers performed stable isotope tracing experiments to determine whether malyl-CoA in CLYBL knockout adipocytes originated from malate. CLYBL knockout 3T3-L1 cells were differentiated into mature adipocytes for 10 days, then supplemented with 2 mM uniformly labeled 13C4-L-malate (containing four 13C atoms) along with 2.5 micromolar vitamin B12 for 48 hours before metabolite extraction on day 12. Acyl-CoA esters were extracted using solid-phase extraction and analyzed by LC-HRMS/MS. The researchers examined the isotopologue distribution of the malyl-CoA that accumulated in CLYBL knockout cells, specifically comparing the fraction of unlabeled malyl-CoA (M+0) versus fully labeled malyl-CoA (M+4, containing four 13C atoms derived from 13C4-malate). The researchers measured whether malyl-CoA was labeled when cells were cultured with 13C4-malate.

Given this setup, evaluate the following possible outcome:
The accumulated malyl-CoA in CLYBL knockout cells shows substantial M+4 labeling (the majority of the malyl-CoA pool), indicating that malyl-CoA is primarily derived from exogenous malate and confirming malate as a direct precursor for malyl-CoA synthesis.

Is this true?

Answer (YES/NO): NO